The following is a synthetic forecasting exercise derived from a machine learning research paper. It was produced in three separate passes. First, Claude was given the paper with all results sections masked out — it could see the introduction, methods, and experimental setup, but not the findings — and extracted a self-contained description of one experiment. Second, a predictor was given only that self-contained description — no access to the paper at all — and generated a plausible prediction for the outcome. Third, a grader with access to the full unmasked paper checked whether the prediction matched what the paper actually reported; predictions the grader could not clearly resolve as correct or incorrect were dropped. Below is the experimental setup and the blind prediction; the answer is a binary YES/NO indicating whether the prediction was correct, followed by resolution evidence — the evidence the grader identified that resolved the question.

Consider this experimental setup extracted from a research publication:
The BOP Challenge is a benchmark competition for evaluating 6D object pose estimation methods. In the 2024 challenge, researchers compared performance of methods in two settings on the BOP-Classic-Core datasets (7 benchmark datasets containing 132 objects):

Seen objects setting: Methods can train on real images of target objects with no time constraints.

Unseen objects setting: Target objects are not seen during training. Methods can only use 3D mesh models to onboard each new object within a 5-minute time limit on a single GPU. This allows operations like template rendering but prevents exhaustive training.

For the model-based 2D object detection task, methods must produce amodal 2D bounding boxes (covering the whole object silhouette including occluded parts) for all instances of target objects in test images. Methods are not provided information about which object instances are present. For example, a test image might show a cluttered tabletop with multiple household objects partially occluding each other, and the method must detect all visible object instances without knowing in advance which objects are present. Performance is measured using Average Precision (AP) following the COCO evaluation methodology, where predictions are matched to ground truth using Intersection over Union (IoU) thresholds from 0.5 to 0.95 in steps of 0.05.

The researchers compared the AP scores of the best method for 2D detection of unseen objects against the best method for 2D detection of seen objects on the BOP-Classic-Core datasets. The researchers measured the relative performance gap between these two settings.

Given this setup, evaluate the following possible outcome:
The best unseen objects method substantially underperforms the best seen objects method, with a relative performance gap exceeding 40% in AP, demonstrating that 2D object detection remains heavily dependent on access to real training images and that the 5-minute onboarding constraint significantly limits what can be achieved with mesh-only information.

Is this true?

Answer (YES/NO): NO